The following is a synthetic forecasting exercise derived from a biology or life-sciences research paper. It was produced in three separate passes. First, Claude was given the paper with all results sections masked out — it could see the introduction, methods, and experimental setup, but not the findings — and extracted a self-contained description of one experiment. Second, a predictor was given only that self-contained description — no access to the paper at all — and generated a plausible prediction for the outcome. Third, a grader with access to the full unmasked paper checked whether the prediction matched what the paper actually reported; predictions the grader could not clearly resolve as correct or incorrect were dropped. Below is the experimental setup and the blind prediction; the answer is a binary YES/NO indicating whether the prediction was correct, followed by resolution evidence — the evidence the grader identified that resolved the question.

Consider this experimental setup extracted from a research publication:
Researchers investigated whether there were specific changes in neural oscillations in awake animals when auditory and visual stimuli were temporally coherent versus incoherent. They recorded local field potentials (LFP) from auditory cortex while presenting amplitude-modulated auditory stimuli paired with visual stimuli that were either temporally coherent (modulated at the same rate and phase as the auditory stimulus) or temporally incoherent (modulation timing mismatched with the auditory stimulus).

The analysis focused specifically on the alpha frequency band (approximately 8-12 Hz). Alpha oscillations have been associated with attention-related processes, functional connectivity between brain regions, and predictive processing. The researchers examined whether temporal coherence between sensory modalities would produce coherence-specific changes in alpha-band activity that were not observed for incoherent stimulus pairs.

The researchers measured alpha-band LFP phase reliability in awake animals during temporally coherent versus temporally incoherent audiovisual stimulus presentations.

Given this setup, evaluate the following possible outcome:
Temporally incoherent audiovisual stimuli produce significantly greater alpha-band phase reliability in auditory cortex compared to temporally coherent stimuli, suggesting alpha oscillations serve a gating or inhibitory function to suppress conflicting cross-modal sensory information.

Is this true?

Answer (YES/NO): NO